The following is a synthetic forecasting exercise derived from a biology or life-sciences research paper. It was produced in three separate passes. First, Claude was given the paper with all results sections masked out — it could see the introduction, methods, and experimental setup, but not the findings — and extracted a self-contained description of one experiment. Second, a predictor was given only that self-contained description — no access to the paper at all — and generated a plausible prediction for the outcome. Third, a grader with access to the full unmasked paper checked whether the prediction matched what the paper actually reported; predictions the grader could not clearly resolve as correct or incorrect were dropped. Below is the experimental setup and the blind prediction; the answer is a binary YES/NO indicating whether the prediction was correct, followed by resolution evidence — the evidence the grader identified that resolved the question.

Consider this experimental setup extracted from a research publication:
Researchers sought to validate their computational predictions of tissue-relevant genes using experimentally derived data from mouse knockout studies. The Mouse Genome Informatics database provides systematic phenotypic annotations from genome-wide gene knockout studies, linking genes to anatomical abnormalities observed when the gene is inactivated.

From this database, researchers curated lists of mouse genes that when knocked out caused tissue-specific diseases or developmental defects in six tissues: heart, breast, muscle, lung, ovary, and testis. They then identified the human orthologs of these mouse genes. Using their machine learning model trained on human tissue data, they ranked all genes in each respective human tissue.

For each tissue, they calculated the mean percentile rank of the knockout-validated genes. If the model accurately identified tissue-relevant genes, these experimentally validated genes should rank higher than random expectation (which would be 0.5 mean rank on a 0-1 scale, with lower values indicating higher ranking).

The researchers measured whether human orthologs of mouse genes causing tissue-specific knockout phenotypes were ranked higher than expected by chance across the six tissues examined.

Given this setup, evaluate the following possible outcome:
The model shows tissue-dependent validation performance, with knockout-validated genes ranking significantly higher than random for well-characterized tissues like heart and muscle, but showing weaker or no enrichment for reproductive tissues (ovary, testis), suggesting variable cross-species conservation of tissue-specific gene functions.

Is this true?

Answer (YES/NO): NO